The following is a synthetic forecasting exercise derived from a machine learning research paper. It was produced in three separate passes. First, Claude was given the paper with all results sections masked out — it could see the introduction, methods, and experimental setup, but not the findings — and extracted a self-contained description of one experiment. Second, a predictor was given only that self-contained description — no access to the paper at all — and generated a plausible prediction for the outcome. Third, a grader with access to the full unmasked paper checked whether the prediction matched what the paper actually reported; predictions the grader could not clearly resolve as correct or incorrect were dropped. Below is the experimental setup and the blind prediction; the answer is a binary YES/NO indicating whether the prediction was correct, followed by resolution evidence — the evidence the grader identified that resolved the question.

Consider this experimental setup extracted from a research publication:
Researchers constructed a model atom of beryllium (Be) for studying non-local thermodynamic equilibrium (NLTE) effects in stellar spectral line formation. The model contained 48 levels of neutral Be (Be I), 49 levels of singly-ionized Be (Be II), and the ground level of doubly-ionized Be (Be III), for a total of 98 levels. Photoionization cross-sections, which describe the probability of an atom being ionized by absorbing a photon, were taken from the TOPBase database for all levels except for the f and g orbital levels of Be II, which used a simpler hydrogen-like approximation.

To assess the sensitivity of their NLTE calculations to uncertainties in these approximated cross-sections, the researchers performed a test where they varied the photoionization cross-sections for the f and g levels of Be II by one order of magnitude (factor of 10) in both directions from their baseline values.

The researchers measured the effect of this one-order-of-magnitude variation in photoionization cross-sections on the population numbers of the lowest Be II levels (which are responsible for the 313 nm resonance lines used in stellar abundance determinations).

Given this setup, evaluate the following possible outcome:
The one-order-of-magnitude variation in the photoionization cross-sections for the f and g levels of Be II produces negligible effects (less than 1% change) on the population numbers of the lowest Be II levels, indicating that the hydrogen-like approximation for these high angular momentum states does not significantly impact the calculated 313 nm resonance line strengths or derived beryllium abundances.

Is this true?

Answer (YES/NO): YES